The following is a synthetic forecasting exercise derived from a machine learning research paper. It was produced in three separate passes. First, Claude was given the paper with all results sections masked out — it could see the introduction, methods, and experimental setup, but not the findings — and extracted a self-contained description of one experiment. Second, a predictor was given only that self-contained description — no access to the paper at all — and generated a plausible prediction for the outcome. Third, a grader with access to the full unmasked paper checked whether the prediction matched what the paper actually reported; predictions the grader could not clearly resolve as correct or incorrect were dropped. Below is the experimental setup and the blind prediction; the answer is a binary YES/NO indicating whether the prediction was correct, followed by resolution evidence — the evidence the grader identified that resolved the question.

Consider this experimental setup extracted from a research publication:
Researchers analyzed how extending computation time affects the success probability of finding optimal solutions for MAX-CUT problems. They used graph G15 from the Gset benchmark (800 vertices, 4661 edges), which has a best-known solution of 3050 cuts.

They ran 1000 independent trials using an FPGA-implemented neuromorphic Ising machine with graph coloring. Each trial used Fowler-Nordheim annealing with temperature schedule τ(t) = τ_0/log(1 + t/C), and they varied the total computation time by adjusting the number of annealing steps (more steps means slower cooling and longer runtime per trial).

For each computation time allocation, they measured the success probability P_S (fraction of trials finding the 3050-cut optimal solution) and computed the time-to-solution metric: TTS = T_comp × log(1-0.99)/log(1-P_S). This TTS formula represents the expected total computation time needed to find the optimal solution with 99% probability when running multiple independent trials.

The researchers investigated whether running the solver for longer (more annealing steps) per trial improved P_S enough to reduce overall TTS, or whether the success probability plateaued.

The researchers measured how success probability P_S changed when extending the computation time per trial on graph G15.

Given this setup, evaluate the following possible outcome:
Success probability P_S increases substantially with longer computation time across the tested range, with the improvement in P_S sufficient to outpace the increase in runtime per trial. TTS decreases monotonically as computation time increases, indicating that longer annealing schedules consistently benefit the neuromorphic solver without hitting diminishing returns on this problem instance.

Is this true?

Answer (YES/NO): NO